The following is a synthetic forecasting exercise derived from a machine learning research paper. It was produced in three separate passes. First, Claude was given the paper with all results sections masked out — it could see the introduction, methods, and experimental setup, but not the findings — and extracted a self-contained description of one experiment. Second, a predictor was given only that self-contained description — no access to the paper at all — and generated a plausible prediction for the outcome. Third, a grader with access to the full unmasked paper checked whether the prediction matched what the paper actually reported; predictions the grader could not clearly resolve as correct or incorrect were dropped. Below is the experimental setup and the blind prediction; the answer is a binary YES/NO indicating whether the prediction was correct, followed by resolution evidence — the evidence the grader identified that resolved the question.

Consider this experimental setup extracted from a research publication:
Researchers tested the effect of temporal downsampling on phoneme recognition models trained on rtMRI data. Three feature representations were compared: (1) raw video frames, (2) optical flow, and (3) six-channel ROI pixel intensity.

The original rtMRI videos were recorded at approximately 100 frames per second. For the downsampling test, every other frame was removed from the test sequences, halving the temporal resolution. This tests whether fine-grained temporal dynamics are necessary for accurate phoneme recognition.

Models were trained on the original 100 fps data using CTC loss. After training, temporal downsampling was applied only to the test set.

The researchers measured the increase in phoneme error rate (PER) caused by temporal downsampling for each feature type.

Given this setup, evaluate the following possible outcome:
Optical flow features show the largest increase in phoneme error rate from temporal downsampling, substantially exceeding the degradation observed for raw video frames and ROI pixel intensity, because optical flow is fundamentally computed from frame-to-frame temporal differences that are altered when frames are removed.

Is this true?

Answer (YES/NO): NO